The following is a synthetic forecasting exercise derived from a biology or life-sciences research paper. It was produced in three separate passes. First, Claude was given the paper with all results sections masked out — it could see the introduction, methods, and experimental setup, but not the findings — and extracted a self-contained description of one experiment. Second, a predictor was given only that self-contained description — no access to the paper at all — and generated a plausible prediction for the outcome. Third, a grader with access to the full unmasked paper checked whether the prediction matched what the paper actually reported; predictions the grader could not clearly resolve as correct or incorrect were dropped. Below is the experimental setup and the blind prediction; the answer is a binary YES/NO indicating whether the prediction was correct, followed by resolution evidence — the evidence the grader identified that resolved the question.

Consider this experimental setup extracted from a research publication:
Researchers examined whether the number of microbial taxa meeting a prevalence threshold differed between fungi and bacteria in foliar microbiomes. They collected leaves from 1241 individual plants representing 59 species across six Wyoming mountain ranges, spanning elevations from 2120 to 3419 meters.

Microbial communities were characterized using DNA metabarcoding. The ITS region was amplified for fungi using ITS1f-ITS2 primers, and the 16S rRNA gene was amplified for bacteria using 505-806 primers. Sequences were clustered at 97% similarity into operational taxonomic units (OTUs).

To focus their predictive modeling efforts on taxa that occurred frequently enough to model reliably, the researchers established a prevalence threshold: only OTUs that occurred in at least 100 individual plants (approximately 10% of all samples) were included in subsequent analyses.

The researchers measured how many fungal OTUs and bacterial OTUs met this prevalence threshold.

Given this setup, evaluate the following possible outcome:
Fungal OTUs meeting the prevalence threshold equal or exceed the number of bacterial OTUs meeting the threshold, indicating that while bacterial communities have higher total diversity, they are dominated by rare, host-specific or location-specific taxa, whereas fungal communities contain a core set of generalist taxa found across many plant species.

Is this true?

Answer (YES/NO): YES